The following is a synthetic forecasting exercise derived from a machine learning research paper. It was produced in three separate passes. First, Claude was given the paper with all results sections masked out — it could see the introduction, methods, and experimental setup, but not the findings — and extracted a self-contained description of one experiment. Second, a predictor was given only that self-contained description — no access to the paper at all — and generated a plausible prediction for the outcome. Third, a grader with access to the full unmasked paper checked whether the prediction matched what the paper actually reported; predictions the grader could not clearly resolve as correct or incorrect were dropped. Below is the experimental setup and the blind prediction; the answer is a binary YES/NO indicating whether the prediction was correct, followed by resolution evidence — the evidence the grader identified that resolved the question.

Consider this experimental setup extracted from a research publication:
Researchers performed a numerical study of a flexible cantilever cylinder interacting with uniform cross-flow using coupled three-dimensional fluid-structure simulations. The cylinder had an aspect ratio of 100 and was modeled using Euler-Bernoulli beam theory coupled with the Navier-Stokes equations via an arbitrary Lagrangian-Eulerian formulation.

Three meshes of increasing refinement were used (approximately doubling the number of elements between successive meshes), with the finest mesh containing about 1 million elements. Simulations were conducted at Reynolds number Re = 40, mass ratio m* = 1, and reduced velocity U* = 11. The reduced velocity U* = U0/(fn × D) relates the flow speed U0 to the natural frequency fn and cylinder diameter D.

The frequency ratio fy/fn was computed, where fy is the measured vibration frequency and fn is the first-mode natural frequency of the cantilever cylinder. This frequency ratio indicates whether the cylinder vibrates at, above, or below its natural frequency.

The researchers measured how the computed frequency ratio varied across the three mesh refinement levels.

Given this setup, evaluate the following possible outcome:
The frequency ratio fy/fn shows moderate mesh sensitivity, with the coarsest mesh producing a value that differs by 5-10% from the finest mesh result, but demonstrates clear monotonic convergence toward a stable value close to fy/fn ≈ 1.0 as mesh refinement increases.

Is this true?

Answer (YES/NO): NO